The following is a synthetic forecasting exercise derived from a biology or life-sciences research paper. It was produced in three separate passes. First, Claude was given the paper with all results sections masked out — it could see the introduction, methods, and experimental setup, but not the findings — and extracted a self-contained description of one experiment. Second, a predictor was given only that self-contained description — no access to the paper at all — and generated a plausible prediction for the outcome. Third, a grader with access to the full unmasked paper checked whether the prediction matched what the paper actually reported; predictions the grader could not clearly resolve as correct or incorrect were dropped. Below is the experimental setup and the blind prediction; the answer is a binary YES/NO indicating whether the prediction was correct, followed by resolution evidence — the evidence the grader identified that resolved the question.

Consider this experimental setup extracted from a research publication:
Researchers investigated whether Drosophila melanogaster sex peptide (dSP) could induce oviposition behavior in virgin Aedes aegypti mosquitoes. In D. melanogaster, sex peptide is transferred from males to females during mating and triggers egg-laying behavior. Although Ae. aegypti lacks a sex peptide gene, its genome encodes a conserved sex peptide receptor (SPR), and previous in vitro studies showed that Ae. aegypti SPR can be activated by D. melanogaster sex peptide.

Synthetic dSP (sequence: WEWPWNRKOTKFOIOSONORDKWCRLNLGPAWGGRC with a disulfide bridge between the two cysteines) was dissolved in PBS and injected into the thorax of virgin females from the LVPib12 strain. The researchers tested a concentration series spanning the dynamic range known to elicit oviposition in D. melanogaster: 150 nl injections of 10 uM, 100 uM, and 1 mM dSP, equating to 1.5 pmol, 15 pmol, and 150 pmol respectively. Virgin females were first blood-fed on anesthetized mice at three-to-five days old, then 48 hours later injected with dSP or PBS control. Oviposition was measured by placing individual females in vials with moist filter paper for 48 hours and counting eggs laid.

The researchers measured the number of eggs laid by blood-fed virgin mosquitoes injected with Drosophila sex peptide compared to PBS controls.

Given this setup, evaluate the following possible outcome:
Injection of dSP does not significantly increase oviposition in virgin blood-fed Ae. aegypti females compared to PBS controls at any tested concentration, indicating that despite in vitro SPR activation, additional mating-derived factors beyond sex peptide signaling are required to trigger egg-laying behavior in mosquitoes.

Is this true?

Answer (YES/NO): YES